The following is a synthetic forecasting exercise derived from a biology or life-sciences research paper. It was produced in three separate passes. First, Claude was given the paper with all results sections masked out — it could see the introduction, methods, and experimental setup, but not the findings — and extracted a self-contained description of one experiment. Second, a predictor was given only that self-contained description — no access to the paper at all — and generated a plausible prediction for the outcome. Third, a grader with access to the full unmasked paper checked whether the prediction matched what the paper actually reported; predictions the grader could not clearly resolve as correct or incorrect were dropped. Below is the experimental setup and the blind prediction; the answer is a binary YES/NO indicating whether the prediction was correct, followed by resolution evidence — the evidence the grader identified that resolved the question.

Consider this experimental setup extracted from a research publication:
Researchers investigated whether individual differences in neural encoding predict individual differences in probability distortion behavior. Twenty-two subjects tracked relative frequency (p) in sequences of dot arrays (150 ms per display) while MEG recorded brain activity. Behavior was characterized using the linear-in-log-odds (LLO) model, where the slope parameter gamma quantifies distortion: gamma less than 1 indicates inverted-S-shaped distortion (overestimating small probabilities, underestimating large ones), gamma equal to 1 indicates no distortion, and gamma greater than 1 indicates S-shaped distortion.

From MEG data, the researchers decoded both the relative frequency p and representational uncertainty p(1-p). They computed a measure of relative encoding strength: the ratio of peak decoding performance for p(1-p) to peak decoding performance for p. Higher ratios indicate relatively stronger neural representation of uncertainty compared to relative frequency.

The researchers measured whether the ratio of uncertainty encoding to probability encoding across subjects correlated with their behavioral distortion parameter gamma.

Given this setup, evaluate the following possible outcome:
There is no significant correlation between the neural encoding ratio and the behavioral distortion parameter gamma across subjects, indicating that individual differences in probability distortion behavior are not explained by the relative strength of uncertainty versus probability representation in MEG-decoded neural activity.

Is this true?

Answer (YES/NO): NO